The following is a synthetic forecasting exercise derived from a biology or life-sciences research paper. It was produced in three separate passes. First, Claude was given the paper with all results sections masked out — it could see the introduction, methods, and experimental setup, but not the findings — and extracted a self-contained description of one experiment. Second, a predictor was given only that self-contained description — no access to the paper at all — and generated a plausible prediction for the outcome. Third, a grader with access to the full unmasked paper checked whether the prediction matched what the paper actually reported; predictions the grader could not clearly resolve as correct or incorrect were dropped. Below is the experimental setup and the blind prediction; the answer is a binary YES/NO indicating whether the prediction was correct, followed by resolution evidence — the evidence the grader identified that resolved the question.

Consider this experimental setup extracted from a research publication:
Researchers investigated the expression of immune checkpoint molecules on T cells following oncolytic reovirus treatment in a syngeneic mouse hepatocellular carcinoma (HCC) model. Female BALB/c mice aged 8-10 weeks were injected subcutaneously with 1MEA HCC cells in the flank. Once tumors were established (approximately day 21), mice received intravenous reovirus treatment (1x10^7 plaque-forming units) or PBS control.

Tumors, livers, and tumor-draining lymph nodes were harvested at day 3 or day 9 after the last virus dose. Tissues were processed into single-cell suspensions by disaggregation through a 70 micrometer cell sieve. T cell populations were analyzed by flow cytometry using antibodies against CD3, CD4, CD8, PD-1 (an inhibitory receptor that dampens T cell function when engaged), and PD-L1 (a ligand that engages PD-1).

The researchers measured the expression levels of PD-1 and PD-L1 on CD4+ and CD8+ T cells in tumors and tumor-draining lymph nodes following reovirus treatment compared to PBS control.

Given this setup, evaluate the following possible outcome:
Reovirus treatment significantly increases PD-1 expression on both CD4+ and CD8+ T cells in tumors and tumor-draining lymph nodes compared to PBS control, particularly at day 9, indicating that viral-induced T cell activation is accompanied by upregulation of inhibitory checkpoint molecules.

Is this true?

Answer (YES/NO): NO